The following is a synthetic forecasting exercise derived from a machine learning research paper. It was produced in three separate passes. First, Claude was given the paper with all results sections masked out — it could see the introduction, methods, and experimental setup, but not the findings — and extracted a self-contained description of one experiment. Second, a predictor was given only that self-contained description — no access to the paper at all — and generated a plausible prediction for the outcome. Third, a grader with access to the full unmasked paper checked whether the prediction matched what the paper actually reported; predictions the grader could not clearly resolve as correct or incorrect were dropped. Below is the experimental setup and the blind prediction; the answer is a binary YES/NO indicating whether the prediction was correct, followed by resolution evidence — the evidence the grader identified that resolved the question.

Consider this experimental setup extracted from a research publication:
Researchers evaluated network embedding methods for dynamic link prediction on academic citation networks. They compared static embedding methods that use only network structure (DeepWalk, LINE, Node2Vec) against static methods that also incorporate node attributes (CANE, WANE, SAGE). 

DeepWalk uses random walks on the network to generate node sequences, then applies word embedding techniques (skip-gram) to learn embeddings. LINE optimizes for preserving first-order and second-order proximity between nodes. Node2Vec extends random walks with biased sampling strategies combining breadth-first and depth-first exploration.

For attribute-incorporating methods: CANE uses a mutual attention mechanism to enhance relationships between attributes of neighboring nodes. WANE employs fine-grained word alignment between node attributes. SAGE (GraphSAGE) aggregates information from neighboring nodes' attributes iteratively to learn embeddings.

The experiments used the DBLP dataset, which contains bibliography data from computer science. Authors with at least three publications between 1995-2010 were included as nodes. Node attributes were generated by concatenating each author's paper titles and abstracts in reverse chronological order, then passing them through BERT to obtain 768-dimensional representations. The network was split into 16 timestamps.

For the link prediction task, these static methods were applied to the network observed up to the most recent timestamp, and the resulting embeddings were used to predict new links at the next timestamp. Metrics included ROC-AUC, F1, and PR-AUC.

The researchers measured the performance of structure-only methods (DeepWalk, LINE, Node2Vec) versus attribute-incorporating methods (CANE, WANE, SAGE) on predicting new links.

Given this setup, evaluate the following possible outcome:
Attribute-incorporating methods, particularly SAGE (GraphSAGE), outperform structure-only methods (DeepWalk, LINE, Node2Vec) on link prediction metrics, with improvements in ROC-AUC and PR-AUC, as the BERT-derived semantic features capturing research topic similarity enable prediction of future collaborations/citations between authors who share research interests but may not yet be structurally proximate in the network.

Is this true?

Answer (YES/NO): YES